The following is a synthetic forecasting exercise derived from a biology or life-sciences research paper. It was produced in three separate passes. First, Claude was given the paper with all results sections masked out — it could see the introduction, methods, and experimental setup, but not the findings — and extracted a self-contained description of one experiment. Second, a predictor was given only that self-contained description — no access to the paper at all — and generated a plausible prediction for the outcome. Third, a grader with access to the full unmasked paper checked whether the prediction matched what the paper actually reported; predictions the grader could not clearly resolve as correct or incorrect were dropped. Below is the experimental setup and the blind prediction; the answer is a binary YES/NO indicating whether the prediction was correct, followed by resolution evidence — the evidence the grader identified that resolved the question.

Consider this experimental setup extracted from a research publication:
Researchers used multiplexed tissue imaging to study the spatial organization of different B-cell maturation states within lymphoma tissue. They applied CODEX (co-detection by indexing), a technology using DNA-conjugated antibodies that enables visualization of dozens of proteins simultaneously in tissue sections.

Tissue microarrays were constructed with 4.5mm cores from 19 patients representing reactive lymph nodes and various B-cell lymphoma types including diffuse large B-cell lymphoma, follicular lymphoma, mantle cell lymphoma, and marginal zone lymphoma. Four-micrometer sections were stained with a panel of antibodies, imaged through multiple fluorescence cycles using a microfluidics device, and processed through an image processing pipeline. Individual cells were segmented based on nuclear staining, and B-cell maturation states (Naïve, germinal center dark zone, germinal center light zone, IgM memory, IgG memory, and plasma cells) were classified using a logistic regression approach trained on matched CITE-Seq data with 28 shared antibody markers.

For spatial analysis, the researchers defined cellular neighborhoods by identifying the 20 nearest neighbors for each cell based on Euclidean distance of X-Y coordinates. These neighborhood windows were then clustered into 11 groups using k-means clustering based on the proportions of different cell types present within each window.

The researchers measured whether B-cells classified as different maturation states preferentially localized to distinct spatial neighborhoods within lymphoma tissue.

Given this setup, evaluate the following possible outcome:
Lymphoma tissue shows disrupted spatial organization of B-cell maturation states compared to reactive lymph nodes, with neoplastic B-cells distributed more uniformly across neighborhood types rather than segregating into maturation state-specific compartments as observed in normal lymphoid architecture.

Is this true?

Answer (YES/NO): NO